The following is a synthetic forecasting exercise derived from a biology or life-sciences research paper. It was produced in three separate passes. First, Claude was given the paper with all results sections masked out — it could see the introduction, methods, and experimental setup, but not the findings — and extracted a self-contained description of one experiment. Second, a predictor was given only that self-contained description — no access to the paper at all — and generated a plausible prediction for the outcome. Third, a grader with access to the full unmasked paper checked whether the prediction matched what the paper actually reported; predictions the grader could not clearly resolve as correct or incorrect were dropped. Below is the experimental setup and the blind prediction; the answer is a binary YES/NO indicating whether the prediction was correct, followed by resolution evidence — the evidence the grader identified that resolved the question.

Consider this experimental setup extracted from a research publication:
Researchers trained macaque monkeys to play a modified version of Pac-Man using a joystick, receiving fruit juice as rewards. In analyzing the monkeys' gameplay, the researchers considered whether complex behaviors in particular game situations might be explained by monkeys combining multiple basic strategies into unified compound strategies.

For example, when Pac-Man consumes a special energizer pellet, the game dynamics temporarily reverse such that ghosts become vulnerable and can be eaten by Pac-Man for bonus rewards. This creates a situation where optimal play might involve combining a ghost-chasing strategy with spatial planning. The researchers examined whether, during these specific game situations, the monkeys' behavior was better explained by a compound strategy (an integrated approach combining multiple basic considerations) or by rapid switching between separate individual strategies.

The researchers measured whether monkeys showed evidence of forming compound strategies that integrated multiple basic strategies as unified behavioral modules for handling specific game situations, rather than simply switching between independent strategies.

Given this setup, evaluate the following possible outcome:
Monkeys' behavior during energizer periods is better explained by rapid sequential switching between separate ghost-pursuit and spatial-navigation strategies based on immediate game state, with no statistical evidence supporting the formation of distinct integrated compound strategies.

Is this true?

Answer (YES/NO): NO